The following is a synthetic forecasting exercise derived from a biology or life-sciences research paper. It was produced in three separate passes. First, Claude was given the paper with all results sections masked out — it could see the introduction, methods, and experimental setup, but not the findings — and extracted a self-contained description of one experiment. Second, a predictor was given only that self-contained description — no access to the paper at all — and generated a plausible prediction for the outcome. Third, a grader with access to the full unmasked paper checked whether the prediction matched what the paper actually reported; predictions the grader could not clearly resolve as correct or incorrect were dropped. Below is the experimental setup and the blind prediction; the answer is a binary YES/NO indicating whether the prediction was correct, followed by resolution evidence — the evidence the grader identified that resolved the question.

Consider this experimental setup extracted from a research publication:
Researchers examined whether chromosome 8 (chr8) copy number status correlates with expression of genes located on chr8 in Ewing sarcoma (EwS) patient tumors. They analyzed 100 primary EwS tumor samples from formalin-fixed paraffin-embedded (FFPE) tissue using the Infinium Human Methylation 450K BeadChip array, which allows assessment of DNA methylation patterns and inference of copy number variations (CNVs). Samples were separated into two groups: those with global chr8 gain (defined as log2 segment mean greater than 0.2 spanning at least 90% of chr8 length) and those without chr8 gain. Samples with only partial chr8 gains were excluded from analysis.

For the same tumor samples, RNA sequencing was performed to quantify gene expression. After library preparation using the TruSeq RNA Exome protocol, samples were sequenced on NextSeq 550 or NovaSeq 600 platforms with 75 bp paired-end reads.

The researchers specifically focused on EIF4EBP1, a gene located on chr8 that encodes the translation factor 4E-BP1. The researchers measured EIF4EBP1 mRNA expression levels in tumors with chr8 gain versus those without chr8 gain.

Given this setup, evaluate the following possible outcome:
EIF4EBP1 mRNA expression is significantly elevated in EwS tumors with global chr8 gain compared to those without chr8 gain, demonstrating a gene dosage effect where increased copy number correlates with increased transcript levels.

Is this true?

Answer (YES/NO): YES